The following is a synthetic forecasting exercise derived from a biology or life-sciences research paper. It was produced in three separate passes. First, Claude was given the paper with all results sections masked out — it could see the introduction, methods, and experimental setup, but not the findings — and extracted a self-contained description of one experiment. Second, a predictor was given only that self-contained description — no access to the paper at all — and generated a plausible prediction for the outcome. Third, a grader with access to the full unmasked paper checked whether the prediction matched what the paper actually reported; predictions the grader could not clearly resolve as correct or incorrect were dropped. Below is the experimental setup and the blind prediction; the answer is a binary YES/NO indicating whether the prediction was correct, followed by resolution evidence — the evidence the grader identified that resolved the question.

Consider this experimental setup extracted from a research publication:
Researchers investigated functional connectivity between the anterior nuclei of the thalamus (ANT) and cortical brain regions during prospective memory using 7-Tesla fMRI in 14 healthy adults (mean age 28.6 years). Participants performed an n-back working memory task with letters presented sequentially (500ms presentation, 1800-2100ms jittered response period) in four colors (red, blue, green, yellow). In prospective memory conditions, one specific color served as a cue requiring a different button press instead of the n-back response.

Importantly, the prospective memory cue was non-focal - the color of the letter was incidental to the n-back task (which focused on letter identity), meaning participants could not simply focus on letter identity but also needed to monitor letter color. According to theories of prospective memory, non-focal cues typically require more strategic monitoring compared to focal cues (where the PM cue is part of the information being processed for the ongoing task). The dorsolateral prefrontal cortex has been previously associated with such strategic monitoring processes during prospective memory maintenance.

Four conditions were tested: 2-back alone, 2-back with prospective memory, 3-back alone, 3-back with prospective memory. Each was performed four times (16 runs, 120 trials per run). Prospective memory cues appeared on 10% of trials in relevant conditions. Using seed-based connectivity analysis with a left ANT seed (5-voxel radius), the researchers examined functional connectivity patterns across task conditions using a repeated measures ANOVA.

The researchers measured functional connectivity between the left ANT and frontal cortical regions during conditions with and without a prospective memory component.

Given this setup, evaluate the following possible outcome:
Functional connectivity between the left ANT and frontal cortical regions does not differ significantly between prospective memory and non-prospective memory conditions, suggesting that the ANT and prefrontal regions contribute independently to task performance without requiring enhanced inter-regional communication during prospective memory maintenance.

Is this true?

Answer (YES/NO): NO